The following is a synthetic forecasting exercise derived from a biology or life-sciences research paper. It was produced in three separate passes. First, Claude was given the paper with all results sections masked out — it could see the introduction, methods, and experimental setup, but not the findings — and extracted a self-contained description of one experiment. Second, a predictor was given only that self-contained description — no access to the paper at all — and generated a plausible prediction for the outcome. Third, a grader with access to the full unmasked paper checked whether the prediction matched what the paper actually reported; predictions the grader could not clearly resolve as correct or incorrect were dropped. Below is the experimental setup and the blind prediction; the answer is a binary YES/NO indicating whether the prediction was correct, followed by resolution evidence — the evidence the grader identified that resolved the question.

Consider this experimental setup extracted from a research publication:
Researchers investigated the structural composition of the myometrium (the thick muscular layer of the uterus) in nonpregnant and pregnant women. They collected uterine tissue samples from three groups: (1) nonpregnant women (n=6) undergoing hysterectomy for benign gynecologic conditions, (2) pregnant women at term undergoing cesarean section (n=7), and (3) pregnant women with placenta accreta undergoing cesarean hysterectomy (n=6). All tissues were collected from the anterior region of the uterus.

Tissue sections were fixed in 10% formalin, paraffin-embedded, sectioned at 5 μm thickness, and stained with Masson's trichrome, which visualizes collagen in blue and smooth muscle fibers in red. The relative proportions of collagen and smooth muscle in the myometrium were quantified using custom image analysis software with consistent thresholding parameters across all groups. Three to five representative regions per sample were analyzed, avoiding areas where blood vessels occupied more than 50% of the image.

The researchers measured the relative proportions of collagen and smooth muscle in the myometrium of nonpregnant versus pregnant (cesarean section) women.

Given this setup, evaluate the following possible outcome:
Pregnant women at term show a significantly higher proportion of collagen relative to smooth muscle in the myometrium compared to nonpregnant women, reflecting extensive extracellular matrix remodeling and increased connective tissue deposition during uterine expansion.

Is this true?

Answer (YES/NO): NO